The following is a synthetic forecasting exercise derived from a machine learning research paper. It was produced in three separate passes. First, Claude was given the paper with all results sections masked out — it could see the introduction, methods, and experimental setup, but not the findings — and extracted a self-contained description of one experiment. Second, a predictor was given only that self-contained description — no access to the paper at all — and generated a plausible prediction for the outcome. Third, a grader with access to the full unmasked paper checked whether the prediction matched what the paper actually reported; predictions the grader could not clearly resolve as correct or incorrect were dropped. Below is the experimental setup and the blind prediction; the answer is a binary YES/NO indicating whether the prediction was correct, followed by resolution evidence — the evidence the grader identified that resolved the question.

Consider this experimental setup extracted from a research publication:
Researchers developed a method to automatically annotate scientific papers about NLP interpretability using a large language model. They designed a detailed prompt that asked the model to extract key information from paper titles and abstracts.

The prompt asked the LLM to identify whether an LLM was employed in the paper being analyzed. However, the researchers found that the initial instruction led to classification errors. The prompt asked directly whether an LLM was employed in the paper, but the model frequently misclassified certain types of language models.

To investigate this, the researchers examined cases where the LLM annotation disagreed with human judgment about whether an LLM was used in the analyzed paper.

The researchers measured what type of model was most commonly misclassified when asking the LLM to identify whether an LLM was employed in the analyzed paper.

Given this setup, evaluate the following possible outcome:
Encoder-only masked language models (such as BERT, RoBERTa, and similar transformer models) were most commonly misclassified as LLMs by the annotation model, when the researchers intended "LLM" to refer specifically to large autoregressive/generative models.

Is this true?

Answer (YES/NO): YES